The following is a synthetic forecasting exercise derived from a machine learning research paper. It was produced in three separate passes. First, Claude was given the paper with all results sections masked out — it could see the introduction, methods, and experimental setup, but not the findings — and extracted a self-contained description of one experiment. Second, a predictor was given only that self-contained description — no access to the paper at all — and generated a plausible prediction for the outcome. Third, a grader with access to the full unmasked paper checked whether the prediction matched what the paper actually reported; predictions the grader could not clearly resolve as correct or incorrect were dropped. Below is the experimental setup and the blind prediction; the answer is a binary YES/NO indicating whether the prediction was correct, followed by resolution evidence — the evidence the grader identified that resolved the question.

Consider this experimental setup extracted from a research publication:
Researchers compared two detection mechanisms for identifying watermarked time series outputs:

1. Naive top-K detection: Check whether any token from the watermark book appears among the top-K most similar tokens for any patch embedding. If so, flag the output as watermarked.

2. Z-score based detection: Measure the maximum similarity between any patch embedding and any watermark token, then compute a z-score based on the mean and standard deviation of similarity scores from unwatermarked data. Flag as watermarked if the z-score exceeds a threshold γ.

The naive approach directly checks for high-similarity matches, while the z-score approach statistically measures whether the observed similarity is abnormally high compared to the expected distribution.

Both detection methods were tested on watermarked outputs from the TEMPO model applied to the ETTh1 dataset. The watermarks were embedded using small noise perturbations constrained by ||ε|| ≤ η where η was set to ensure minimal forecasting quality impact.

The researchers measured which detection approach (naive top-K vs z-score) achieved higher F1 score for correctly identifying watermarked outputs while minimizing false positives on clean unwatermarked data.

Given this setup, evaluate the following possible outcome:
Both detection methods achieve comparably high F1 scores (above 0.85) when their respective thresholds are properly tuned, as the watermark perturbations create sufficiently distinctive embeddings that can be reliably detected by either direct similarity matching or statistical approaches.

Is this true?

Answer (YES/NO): NO